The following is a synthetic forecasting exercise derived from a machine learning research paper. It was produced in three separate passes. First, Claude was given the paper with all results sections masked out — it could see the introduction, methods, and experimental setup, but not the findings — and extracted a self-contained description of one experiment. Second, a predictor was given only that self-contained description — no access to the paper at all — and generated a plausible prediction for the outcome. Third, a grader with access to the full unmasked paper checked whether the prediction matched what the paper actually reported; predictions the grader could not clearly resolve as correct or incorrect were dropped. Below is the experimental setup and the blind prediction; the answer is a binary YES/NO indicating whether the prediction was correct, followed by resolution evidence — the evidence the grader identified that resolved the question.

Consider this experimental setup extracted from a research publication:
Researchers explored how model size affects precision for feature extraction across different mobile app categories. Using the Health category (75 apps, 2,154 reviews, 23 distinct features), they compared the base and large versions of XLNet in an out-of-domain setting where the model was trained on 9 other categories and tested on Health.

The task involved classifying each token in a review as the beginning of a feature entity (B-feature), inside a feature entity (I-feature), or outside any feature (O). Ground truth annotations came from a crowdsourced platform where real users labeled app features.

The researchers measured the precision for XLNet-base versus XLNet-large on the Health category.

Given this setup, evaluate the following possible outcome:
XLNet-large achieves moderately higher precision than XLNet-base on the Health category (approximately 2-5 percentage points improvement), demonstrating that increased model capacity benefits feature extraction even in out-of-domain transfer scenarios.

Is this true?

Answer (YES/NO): NO